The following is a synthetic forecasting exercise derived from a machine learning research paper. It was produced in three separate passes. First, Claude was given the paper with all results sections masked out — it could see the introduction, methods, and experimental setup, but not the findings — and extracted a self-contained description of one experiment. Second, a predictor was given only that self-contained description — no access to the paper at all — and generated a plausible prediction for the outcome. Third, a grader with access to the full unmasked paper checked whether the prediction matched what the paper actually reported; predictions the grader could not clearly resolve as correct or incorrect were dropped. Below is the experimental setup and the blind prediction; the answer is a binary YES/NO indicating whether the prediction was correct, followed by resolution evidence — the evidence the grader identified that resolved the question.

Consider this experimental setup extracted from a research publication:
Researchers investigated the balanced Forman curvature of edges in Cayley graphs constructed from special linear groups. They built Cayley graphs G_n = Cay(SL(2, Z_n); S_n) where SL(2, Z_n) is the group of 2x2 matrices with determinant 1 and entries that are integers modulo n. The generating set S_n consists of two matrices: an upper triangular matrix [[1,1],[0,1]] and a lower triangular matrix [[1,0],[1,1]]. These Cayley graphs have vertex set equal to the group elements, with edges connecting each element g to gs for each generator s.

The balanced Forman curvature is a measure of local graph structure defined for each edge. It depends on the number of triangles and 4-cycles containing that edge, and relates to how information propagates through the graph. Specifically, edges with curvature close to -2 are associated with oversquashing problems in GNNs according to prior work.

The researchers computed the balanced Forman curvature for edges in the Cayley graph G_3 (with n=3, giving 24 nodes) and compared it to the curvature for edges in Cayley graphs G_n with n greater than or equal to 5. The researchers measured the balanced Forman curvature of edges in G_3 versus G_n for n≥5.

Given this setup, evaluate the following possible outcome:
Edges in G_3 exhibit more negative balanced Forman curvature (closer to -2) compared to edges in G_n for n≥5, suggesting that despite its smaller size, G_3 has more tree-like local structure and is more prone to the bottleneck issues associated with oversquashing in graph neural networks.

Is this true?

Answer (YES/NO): NO